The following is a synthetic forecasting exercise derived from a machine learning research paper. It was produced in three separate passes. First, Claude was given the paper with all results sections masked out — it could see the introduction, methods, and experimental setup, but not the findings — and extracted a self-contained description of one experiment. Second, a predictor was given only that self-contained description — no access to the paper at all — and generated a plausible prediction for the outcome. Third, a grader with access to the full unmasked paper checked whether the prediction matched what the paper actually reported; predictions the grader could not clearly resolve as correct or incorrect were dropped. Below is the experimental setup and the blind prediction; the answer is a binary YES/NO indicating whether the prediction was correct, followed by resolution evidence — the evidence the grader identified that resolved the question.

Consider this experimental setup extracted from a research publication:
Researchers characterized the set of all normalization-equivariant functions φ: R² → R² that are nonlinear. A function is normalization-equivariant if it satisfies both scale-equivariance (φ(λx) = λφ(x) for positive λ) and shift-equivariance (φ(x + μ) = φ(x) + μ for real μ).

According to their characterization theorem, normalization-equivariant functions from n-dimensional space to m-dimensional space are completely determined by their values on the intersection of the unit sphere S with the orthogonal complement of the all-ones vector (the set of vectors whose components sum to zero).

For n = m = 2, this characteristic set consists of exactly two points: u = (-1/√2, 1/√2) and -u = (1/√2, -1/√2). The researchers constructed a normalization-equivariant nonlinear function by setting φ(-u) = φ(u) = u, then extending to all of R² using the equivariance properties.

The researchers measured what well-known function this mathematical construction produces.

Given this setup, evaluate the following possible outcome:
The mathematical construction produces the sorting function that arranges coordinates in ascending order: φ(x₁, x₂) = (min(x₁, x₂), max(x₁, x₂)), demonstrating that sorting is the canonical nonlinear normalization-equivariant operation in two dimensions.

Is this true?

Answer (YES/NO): YES